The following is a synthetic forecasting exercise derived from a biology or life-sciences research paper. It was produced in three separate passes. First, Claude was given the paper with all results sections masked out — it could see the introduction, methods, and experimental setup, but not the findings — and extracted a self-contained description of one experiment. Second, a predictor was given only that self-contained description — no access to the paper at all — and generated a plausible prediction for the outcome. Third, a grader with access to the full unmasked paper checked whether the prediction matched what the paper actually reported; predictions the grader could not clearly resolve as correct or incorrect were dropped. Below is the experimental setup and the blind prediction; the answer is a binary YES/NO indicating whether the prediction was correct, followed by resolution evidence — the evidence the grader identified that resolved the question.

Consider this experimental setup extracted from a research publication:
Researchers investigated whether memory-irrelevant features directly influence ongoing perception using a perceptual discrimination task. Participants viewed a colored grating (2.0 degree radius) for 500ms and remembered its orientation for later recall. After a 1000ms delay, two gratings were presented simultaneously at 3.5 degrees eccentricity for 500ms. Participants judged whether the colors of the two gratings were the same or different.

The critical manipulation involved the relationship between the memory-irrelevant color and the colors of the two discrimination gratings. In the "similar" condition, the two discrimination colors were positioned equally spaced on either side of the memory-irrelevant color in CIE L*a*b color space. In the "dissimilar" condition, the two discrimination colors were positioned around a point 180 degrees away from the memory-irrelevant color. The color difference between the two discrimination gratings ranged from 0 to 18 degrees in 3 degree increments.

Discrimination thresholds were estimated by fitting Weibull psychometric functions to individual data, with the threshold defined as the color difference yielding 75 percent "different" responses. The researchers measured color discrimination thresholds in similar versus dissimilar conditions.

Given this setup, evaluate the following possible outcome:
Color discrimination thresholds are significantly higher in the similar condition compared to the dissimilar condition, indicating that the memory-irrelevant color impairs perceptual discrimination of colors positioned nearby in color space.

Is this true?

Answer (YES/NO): YES